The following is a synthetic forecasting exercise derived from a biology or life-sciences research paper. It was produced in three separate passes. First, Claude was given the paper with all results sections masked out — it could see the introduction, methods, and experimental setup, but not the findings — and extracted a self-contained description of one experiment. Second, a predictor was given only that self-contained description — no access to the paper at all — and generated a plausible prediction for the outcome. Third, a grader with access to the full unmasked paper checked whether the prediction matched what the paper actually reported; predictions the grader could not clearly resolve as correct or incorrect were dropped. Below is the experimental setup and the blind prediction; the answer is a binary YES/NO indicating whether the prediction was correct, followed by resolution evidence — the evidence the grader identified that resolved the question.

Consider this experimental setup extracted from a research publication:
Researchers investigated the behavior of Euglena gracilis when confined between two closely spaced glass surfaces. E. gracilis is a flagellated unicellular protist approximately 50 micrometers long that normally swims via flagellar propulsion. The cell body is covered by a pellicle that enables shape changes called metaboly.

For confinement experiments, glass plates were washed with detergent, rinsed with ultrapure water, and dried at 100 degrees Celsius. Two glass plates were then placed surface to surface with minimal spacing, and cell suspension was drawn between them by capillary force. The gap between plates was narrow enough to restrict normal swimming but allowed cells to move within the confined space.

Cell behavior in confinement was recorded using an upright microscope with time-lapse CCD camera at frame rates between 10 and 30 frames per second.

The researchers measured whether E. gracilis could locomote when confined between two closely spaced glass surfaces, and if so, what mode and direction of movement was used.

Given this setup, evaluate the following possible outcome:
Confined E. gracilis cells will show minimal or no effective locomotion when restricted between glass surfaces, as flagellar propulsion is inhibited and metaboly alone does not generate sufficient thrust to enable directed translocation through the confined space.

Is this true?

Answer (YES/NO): NO